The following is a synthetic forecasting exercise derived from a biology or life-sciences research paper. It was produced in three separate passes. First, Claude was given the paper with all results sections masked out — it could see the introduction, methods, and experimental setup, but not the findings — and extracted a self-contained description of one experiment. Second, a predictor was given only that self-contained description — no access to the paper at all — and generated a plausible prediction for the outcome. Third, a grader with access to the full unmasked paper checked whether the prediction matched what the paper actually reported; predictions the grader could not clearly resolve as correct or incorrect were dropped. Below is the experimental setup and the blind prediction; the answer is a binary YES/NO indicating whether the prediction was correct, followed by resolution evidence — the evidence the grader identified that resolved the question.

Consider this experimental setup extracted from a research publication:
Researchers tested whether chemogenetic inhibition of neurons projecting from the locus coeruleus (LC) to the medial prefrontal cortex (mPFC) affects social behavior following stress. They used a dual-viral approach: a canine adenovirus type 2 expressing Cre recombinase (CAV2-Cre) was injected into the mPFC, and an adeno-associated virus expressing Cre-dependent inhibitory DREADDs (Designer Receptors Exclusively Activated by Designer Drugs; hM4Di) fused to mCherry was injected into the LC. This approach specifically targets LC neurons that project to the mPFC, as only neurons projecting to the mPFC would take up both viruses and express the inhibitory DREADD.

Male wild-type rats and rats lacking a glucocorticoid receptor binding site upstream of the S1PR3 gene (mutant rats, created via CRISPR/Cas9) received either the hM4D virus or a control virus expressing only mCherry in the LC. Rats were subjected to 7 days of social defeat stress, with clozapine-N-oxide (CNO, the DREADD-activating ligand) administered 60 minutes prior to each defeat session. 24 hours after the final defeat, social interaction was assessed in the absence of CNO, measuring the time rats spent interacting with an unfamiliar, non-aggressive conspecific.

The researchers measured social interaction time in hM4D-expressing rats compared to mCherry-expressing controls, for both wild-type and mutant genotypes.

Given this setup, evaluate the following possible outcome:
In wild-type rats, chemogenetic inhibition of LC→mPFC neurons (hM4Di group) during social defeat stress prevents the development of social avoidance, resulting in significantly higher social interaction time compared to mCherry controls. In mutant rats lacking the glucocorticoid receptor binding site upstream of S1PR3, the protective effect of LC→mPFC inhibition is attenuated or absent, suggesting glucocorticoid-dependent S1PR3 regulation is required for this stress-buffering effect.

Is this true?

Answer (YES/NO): NO